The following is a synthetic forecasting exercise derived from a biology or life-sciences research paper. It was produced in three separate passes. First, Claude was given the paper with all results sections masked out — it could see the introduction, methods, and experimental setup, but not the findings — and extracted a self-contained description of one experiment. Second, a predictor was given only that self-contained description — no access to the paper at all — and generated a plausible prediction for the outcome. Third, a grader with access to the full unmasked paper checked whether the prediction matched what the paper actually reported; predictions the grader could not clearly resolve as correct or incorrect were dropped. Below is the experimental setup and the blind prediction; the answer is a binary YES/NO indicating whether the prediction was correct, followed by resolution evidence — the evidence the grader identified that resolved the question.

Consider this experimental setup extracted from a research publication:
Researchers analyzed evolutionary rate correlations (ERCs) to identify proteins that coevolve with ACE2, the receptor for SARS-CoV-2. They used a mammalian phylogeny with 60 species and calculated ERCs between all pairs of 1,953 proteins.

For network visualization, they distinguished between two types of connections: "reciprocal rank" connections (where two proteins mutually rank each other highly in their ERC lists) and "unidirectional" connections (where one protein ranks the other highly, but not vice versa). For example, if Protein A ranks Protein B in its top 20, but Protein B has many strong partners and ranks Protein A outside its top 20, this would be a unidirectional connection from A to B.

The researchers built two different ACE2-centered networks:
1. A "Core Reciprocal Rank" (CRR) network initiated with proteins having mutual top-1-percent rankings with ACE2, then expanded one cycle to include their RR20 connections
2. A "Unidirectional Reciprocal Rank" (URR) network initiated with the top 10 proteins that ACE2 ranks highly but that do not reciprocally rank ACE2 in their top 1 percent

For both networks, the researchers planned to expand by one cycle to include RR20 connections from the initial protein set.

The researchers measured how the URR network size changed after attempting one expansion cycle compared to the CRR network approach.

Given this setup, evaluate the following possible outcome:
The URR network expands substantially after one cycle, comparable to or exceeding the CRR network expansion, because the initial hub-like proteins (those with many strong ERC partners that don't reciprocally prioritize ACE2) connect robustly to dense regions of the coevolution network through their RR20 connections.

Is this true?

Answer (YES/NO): YES